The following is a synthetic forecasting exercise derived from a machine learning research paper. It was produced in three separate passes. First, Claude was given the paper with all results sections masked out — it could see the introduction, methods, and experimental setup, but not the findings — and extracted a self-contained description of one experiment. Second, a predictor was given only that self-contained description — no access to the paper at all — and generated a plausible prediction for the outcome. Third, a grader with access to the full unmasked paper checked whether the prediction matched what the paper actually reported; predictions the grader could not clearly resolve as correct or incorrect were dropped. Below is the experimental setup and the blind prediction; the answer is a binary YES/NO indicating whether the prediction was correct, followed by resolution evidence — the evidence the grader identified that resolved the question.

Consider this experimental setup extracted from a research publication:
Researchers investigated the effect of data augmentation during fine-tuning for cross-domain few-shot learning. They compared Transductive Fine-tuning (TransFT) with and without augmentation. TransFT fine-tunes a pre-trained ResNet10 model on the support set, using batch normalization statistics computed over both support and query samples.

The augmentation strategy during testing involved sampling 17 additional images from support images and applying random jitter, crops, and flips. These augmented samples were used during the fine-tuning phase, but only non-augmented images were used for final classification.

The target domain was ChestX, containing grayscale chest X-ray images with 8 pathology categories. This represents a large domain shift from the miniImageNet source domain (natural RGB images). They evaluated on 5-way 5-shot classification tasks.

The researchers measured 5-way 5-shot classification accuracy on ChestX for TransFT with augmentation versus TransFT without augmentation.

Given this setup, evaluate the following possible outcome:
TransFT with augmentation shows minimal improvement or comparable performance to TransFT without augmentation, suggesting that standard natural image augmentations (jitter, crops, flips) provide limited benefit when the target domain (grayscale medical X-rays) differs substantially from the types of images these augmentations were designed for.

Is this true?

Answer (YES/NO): NO